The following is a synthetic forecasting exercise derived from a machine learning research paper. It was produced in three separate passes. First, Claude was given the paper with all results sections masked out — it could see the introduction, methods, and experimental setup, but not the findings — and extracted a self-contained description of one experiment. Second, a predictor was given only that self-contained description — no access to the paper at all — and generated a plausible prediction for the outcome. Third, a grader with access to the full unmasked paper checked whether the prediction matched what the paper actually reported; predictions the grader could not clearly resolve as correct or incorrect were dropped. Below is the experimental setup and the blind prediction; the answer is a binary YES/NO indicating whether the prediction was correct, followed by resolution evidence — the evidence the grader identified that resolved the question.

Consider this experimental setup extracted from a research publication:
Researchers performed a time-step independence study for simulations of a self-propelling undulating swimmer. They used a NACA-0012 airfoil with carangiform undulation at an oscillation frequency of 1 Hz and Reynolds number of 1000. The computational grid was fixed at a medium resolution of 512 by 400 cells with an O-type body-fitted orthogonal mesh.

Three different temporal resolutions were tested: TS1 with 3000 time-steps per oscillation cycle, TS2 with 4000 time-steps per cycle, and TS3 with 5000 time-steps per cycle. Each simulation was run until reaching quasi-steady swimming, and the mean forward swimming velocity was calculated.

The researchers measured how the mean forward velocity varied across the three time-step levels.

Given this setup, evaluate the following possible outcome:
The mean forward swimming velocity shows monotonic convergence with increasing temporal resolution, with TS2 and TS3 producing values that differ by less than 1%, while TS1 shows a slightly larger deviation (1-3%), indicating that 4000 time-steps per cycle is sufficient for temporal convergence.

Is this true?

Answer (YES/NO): NO